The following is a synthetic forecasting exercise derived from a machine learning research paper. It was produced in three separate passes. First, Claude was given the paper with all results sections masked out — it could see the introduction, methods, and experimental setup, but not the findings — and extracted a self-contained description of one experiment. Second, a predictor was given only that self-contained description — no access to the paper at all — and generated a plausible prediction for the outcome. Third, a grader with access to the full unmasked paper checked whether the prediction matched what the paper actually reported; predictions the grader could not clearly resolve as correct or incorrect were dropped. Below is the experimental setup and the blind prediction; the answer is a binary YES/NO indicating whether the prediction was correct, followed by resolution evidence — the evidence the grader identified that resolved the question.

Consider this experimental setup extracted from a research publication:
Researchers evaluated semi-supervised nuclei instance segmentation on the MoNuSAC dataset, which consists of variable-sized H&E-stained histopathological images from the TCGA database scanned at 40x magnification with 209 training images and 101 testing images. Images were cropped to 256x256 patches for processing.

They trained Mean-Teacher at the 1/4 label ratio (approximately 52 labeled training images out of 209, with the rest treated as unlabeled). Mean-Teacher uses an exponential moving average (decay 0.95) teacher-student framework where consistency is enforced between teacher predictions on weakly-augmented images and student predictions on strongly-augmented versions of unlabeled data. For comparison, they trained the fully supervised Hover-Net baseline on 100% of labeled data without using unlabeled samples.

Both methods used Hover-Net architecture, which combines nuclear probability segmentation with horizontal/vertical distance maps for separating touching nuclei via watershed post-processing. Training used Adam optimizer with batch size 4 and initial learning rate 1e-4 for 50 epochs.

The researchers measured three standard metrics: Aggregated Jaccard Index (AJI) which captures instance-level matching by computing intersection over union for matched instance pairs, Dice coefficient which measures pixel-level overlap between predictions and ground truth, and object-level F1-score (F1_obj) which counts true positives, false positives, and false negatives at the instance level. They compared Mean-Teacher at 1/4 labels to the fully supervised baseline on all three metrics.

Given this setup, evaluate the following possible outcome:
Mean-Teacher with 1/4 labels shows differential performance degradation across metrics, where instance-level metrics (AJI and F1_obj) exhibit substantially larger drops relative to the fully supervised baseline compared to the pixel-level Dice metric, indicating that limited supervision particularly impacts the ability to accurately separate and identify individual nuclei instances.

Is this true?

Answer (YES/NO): NO